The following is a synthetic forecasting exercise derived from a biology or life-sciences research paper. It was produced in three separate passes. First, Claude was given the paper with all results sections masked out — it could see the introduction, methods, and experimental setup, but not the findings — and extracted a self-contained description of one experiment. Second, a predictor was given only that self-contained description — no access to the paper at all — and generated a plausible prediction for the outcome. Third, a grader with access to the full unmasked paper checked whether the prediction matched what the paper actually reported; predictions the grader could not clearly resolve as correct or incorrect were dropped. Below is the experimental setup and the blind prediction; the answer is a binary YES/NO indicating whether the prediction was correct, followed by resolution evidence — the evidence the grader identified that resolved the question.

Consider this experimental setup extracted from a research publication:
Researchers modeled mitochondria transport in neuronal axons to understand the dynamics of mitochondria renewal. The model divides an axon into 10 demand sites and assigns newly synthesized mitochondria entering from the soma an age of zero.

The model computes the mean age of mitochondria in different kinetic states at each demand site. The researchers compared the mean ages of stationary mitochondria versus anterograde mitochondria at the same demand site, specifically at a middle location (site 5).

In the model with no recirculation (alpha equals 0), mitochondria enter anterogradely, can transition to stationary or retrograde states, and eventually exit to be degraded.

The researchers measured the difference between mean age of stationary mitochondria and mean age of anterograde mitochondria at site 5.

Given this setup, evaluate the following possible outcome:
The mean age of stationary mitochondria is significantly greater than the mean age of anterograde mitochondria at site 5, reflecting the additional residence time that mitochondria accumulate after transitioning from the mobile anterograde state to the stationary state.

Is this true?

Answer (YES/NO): YES